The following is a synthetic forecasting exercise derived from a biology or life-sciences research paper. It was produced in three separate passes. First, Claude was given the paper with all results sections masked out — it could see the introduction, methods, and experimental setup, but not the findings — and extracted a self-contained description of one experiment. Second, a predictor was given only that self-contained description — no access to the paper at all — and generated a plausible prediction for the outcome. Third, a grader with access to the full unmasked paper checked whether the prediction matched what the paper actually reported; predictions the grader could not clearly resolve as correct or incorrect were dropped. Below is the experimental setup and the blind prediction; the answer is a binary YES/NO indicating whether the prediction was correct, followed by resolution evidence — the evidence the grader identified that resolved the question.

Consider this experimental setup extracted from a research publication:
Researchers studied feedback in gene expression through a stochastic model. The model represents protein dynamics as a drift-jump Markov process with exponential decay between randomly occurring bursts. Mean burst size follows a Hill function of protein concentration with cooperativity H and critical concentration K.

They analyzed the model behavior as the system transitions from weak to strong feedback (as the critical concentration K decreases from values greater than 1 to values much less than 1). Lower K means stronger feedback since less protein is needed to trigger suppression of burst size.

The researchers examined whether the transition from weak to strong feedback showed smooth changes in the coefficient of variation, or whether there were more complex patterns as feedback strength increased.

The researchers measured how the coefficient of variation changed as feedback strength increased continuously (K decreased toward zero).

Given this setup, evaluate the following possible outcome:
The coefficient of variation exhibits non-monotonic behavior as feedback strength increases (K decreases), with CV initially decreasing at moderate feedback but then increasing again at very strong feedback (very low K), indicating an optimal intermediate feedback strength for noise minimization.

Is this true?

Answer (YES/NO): YES